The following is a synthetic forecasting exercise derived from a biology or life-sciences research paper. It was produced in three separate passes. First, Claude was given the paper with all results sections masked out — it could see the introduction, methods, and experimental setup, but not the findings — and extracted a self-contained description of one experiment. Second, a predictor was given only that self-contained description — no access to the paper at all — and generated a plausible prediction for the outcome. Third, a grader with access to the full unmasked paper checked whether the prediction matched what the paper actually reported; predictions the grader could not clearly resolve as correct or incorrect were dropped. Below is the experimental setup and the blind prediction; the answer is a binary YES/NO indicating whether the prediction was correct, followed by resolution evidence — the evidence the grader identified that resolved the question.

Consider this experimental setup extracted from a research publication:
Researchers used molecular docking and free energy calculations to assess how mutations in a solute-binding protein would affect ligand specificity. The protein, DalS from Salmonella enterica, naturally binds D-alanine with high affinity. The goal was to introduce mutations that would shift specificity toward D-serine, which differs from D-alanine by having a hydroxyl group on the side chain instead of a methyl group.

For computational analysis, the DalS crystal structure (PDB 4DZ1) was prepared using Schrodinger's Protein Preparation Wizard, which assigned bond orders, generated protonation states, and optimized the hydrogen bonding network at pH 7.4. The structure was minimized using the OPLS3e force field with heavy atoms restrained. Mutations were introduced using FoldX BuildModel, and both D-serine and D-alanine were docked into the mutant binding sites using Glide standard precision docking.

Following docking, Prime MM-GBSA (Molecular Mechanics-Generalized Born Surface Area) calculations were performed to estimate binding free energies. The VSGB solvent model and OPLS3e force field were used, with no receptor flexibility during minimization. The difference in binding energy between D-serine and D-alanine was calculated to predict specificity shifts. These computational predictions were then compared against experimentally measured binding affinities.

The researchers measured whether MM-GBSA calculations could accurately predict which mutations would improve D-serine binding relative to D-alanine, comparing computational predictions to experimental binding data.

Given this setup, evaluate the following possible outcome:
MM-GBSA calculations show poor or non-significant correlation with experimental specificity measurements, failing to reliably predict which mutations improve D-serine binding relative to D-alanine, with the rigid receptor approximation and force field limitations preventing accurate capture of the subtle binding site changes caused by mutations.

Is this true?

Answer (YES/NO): NO